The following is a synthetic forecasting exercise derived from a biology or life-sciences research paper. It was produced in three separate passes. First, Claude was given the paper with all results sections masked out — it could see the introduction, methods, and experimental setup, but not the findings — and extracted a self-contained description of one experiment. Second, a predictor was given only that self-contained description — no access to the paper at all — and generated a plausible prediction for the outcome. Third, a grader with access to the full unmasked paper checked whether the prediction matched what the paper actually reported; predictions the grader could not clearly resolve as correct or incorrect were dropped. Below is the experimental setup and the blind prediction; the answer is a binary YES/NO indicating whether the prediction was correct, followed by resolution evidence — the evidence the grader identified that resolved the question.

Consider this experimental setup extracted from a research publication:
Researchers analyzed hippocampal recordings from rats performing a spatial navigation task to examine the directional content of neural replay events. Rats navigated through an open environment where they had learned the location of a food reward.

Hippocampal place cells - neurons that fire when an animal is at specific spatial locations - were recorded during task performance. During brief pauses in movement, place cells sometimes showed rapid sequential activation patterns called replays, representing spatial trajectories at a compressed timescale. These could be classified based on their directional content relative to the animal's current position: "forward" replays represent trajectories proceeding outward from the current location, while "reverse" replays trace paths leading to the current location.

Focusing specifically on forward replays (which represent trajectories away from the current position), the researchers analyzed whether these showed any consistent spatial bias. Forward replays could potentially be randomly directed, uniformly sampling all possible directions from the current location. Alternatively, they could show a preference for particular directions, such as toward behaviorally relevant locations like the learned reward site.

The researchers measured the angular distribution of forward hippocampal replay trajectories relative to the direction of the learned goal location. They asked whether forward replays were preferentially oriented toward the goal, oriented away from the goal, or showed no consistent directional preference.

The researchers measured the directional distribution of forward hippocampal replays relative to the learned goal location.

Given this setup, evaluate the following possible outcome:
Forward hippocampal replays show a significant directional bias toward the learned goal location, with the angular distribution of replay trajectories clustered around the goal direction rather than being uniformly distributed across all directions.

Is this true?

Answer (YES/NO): YES